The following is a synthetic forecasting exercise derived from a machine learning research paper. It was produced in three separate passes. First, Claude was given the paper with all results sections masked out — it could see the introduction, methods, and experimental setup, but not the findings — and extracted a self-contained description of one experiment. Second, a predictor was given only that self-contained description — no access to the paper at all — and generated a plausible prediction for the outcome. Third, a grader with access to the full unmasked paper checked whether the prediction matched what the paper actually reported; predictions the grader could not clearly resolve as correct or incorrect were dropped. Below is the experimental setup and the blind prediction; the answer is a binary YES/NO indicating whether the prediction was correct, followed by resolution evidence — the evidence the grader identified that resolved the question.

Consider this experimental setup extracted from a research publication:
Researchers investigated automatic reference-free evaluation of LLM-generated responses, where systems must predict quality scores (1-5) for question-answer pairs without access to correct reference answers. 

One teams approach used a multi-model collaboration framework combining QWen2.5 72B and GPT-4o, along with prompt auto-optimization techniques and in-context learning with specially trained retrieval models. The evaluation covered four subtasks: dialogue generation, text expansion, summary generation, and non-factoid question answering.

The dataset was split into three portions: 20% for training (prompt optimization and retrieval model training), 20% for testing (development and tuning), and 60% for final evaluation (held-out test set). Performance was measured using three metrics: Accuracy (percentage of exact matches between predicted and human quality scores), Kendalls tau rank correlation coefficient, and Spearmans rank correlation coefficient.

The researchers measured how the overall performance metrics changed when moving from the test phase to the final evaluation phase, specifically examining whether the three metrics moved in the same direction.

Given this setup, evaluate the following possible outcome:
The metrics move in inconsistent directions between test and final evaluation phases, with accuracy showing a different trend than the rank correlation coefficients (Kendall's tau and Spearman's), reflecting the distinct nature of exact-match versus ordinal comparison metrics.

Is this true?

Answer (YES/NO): YES